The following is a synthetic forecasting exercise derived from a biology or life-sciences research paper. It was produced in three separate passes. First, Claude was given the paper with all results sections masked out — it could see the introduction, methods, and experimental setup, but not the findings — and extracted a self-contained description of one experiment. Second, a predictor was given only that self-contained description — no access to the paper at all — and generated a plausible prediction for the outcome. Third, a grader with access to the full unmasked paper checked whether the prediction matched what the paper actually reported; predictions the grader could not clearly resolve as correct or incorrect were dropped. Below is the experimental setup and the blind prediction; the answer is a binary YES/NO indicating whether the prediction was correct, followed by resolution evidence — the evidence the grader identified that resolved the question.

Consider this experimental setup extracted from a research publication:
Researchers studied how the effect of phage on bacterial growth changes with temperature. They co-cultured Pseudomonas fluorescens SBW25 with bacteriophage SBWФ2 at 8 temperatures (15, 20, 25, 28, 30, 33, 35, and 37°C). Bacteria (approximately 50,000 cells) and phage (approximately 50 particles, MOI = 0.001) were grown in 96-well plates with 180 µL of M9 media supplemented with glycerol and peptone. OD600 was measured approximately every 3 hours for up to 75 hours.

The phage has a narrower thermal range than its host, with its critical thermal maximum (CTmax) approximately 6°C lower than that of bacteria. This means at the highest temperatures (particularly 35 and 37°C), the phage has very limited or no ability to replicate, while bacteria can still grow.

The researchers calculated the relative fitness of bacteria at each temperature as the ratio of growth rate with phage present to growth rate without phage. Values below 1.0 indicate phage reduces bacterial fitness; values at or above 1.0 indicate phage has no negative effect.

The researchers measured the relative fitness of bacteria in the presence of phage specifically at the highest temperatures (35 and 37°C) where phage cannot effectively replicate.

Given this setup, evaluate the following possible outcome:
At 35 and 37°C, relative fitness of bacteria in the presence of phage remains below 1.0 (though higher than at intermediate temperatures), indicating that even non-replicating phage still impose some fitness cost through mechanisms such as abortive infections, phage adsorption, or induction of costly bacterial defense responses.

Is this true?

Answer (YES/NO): NO